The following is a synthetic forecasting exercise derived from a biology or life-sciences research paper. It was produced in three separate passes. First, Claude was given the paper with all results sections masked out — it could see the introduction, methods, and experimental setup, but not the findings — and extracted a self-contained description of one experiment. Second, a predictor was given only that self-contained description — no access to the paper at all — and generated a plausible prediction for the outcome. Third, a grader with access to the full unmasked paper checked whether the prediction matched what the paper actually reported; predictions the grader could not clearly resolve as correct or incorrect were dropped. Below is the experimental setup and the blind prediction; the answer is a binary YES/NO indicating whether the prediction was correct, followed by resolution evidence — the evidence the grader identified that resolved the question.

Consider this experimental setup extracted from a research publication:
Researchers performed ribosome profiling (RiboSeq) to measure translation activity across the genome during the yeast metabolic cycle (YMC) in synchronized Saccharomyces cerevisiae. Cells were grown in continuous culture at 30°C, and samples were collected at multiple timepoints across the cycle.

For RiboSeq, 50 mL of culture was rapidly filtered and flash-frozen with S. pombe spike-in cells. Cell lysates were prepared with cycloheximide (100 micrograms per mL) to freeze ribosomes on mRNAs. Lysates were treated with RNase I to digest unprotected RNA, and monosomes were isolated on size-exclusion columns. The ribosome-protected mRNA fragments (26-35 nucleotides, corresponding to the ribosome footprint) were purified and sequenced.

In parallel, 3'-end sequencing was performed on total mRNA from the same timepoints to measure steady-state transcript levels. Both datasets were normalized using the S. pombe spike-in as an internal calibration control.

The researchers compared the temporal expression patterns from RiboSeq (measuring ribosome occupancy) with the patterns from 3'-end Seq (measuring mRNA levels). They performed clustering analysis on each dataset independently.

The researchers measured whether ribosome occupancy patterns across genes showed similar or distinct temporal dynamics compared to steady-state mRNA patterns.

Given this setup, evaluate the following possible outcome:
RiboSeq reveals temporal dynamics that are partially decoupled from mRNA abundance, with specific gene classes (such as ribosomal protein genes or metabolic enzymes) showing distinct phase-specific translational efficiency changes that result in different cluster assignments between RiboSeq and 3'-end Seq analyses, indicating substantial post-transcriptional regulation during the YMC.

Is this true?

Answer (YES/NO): NO